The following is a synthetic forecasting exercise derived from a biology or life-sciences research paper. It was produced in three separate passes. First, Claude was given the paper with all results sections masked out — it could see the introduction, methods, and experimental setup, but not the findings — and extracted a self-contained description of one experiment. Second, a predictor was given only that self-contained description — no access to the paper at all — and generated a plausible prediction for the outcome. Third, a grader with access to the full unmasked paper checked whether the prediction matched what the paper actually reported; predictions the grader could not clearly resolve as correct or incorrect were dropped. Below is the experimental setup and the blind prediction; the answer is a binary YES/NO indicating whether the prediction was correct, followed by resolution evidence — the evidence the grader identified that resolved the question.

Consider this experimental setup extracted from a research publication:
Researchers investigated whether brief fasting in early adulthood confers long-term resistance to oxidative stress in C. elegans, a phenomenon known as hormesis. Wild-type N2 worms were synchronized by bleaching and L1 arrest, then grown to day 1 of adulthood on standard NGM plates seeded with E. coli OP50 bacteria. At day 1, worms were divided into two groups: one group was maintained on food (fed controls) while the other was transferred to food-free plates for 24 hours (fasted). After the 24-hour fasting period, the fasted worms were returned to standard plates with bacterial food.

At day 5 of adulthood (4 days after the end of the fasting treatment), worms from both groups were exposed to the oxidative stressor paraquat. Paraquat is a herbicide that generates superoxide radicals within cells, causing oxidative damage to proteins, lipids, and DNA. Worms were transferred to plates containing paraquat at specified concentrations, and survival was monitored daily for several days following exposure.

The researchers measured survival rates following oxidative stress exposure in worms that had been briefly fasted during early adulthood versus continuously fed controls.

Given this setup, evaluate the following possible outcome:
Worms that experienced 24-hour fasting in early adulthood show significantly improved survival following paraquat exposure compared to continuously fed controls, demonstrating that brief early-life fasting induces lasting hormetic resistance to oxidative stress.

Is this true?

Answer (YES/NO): YES